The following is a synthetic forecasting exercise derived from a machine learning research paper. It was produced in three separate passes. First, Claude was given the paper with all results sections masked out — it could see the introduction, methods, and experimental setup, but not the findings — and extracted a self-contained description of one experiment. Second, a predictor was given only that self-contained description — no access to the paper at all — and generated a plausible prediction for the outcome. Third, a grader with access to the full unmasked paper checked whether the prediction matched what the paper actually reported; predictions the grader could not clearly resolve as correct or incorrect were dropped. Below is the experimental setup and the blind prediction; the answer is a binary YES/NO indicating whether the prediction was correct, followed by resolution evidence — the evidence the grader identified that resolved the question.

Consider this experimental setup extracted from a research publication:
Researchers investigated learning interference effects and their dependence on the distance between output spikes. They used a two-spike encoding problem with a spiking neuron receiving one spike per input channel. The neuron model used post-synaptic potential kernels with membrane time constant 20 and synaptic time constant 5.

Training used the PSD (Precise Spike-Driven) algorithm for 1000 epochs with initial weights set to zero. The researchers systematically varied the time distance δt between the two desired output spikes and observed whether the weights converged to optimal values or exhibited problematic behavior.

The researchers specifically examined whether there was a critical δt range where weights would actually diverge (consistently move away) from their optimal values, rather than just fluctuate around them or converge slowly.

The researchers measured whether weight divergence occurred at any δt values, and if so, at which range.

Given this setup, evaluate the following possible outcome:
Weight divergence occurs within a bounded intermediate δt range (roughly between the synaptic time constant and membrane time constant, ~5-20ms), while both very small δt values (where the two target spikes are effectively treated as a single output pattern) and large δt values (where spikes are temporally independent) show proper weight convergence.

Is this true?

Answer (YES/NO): NO